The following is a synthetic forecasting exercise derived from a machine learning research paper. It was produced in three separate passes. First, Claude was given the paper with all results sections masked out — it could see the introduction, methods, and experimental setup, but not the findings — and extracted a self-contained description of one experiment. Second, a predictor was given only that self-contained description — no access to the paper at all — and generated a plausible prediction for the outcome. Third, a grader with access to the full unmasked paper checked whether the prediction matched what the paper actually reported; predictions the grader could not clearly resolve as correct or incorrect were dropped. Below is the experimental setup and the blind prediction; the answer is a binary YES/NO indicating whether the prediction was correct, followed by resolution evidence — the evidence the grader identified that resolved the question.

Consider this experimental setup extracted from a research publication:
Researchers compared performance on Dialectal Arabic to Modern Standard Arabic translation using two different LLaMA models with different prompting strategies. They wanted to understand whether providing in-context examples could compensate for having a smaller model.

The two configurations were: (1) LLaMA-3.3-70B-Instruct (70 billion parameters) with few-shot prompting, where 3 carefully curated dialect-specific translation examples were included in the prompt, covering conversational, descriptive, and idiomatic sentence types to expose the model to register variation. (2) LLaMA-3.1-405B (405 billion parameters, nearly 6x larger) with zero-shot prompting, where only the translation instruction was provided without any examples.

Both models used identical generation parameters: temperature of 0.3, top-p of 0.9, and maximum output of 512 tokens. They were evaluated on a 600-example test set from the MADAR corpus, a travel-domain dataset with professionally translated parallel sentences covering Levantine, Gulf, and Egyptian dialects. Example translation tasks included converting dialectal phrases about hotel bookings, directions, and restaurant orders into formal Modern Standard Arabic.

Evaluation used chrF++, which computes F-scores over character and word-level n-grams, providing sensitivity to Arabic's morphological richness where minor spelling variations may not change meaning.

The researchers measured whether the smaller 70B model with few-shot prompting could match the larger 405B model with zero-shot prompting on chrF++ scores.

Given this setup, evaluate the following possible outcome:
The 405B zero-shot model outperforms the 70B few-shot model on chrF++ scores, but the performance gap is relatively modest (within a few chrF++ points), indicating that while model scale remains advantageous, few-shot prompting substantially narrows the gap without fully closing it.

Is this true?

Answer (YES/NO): NO